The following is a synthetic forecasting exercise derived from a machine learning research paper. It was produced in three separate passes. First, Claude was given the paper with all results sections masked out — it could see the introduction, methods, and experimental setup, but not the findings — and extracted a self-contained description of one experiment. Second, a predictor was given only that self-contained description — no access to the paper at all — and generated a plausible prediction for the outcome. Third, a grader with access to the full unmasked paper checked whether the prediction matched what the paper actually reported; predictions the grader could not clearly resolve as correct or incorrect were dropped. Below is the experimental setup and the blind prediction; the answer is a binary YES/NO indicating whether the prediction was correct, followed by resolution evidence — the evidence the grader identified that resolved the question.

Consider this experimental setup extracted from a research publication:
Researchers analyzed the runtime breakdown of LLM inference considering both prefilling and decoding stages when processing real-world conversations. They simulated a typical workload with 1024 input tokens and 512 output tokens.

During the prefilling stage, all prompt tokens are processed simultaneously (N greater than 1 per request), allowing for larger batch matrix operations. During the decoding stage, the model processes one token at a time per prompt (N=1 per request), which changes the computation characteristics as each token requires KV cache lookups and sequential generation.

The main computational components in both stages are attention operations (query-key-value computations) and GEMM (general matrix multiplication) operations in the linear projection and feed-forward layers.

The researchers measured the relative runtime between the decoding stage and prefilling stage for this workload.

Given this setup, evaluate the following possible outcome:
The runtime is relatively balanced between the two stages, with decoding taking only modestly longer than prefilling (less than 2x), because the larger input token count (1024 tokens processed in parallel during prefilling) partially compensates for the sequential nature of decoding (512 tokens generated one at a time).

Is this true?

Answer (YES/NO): NO